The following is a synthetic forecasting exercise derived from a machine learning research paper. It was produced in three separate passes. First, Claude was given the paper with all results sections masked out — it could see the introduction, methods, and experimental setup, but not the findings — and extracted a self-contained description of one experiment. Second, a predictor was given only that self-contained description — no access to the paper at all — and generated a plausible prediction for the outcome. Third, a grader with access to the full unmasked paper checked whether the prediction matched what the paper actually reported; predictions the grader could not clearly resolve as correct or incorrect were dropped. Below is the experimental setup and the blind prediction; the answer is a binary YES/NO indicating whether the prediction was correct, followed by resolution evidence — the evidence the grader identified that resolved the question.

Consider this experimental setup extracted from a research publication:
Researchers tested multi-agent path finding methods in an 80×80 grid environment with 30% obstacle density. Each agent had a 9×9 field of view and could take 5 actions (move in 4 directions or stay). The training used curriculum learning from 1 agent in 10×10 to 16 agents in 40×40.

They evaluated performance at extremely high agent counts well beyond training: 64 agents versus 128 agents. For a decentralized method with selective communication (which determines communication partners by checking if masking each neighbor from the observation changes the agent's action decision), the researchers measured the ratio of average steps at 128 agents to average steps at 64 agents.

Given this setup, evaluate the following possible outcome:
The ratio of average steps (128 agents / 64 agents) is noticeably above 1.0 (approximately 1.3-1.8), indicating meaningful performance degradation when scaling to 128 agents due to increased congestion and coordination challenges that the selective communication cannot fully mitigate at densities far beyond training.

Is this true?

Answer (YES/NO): NO